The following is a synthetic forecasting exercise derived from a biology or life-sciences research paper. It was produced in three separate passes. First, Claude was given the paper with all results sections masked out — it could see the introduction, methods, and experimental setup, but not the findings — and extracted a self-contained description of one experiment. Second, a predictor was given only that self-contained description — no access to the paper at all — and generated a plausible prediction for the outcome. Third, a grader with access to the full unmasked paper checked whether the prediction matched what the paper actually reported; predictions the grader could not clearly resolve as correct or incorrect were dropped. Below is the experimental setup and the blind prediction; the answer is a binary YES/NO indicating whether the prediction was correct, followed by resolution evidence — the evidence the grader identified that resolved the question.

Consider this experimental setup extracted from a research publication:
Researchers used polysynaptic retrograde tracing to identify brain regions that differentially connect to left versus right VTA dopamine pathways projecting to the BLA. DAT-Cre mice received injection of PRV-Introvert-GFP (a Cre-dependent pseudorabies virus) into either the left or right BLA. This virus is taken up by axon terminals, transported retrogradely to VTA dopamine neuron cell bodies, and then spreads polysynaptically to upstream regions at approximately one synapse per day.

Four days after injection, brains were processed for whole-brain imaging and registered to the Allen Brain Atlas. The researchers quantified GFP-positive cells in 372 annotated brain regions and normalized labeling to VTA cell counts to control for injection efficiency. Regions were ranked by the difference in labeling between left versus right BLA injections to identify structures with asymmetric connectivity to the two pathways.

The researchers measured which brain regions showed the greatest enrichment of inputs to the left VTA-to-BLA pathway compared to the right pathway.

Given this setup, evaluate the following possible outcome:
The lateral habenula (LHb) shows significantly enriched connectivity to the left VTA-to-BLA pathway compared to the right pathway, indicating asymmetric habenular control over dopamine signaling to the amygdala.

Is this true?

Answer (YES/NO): NO